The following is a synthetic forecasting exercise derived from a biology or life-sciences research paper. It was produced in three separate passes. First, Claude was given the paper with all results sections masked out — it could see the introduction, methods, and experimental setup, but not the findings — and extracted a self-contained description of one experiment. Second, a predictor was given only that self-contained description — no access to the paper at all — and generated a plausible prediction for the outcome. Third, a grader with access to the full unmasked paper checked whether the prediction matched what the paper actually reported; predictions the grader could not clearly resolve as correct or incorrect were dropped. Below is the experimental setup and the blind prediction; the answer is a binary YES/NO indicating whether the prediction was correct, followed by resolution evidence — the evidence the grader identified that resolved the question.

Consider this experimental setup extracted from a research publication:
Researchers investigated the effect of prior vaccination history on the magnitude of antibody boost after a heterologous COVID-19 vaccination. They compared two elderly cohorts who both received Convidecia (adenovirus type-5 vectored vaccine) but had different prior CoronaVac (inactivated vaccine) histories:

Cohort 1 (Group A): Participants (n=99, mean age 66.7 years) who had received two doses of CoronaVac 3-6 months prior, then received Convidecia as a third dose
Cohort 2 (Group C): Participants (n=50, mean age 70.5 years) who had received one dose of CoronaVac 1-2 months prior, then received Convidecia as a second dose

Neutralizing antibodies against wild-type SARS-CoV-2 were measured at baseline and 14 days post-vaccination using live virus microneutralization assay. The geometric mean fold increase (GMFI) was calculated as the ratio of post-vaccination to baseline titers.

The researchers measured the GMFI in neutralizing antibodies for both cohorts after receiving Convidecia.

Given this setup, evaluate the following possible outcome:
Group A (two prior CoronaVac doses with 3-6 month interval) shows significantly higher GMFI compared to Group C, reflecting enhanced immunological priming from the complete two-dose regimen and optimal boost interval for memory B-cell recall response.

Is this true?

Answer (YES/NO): YES